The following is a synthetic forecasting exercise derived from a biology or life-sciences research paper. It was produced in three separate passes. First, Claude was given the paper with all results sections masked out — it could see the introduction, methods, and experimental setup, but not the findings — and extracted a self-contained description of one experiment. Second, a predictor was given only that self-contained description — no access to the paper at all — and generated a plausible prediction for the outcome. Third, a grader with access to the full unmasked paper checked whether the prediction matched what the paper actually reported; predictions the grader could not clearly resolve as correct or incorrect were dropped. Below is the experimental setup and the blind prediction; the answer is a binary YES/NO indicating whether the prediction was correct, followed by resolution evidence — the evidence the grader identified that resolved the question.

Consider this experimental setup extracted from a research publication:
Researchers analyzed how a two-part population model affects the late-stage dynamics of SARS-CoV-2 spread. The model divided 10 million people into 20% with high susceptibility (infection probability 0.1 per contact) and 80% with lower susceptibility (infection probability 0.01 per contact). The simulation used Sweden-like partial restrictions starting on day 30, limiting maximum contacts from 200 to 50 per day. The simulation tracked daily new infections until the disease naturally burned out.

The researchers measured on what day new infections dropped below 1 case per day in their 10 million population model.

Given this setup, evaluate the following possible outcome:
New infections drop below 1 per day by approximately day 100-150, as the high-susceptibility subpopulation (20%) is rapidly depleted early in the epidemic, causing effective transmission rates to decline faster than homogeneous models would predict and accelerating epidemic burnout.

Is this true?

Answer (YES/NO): NO